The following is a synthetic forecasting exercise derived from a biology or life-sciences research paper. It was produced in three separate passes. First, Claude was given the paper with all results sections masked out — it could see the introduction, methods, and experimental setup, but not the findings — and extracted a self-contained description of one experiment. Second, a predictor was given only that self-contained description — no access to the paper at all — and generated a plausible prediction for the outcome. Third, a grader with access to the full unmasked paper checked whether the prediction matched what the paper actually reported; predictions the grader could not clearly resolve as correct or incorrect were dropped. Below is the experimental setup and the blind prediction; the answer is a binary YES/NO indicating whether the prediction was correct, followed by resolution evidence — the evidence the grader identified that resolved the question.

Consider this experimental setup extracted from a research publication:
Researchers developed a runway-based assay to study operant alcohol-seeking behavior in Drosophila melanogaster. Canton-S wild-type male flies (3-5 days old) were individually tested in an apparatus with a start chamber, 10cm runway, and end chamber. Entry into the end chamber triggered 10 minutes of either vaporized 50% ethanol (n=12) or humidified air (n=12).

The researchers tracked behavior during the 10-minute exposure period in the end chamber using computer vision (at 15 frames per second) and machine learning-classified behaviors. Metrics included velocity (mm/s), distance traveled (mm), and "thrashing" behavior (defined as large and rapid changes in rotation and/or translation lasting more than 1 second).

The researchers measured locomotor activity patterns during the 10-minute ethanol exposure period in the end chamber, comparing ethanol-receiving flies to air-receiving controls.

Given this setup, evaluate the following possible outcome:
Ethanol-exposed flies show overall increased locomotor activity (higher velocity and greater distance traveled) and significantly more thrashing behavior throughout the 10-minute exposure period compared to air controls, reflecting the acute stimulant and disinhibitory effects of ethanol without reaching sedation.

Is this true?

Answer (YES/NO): NO